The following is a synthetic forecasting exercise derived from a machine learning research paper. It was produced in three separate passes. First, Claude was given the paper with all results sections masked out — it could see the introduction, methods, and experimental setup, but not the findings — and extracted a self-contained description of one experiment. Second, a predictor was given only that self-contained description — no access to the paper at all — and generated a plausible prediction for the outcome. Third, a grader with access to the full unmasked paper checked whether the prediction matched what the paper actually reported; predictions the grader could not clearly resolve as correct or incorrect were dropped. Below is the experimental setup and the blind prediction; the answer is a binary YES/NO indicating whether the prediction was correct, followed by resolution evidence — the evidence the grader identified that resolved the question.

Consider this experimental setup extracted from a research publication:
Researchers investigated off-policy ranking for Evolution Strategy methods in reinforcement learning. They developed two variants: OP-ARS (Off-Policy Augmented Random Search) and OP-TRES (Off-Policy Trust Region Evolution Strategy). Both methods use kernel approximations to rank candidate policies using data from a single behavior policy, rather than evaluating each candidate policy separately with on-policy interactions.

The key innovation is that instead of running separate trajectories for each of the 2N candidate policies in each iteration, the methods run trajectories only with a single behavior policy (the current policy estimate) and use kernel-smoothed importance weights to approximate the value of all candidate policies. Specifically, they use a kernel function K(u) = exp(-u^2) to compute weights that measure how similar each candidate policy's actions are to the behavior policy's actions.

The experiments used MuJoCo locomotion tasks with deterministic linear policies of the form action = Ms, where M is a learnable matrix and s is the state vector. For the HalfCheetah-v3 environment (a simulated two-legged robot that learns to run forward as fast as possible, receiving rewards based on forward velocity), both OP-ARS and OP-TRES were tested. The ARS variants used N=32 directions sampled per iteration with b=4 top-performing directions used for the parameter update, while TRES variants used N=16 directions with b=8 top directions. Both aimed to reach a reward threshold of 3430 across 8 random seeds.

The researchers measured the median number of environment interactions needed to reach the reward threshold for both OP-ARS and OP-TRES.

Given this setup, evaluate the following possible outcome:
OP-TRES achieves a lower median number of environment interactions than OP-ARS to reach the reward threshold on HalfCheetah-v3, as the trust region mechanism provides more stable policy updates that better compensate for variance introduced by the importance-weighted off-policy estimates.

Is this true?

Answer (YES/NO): YES